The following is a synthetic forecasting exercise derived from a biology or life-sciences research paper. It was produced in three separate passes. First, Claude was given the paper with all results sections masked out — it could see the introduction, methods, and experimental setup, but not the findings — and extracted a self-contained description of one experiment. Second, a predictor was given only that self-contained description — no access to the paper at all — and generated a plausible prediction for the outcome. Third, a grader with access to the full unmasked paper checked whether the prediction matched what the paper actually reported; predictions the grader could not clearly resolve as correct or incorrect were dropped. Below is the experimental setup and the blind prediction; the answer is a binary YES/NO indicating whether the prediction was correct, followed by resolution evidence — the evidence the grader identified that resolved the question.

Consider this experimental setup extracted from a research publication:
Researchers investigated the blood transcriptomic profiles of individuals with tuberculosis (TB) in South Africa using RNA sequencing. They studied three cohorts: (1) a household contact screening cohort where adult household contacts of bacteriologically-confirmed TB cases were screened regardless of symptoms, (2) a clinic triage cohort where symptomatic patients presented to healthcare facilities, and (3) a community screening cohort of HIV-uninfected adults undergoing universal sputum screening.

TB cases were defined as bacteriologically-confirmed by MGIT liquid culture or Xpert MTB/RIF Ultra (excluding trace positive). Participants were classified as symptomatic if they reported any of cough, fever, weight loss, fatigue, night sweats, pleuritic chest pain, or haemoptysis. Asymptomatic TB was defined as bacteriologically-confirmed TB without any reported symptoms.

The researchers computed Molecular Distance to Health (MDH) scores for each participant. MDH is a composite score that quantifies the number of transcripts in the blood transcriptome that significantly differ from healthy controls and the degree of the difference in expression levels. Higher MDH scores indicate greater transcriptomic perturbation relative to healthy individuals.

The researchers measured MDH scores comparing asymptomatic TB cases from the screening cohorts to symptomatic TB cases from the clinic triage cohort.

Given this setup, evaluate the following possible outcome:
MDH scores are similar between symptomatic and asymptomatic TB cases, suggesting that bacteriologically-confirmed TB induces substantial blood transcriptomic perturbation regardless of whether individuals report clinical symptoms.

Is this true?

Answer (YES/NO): NO